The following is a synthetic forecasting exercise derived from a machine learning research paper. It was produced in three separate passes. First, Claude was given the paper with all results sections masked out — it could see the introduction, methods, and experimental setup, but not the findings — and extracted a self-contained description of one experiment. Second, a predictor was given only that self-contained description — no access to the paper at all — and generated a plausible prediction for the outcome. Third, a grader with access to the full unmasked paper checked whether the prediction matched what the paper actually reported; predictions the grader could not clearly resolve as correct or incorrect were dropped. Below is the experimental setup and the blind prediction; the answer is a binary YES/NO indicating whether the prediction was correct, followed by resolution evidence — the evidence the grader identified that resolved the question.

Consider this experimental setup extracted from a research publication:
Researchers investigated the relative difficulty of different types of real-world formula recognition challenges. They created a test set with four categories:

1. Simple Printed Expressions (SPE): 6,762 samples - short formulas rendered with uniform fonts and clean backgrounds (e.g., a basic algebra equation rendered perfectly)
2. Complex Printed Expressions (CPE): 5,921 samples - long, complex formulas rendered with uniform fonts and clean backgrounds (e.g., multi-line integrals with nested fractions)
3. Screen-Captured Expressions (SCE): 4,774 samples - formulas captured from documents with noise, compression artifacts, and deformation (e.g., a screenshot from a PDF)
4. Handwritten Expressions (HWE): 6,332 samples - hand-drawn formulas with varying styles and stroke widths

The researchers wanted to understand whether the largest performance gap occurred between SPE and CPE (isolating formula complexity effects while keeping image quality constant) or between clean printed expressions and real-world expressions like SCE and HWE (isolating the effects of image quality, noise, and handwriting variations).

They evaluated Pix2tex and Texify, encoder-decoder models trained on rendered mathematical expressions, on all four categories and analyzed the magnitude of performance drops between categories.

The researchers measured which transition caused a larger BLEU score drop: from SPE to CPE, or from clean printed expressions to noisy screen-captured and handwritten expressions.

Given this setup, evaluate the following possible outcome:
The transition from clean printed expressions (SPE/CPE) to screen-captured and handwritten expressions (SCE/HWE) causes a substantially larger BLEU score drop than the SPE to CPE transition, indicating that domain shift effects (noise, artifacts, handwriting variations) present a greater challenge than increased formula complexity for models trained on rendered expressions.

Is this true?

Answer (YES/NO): YES